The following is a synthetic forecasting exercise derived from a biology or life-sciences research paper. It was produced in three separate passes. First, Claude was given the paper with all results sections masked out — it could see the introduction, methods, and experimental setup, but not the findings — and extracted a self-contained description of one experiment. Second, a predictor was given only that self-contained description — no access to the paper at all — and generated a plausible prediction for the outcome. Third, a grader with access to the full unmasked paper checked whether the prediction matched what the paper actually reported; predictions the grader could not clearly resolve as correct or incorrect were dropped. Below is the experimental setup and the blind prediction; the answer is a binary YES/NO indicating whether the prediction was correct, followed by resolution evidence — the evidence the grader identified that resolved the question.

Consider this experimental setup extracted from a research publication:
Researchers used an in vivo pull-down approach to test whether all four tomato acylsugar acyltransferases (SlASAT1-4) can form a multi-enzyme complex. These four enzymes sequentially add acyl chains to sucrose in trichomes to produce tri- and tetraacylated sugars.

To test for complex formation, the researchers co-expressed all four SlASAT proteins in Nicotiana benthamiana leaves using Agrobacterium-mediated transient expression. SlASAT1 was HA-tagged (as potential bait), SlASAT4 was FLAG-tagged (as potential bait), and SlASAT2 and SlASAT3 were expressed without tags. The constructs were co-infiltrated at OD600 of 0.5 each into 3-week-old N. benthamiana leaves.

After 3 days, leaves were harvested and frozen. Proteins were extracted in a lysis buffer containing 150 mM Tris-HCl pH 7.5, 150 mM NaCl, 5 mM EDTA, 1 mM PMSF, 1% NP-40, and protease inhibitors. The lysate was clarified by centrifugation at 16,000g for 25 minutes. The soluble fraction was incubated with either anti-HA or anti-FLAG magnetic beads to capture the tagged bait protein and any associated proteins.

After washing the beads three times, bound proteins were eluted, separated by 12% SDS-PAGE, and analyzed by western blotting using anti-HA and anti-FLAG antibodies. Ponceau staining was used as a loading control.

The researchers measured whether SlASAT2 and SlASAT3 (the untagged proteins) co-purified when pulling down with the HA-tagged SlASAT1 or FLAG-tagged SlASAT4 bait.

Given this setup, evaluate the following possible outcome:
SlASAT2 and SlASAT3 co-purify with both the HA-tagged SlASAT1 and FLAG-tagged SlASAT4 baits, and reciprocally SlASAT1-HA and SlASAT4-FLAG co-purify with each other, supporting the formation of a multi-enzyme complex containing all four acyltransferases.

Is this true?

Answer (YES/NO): YES